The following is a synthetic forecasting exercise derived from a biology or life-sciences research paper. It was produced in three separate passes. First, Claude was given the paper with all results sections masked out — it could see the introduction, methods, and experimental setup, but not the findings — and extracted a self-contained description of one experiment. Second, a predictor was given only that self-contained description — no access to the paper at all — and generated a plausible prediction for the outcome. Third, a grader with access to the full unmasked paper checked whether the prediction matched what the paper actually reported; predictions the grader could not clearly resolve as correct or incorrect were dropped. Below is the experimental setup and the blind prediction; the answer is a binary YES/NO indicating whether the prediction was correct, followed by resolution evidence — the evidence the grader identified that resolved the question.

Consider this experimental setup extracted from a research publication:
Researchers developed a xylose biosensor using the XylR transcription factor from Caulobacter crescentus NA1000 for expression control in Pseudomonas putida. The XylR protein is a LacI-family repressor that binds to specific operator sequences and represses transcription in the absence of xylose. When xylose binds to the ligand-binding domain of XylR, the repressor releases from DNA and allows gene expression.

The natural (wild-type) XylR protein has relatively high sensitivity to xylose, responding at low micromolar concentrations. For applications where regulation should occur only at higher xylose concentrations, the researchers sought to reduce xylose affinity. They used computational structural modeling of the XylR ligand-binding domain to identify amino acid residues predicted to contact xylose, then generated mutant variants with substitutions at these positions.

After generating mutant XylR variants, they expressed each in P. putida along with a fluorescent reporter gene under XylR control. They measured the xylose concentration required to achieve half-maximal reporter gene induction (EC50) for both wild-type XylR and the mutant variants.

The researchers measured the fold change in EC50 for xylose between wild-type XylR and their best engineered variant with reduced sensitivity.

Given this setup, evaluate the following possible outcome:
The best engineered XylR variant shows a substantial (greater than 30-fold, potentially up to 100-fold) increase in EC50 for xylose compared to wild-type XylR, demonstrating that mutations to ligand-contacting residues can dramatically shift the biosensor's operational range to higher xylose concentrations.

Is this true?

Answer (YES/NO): YES